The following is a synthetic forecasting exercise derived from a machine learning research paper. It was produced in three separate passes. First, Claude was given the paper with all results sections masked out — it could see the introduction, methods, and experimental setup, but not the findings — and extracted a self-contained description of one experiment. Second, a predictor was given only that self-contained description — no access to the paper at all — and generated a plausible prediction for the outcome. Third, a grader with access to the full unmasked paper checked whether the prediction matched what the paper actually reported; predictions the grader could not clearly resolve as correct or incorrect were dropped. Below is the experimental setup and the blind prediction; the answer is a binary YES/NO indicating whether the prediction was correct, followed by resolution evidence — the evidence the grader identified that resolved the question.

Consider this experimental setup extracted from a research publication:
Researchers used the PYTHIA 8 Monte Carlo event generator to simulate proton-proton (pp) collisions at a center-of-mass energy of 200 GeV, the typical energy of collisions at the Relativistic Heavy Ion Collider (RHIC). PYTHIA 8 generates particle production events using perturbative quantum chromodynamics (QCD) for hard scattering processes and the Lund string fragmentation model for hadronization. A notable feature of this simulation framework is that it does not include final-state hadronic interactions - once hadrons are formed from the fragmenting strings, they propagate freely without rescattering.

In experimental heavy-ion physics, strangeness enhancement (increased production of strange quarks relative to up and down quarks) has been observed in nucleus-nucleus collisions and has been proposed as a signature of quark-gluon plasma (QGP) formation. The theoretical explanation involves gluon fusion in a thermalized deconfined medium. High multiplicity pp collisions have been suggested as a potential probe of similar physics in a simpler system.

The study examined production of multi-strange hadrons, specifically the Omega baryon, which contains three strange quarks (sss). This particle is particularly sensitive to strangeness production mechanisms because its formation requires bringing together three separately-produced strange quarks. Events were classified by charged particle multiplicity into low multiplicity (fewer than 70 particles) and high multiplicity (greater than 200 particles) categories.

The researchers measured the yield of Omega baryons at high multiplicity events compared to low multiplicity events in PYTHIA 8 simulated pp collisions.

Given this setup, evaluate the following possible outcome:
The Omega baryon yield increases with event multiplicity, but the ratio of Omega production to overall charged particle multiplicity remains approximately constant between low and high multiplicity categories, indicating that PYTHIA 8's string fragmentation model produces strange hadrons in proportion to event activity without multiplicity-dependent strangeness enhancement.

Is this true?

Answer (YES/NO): NO